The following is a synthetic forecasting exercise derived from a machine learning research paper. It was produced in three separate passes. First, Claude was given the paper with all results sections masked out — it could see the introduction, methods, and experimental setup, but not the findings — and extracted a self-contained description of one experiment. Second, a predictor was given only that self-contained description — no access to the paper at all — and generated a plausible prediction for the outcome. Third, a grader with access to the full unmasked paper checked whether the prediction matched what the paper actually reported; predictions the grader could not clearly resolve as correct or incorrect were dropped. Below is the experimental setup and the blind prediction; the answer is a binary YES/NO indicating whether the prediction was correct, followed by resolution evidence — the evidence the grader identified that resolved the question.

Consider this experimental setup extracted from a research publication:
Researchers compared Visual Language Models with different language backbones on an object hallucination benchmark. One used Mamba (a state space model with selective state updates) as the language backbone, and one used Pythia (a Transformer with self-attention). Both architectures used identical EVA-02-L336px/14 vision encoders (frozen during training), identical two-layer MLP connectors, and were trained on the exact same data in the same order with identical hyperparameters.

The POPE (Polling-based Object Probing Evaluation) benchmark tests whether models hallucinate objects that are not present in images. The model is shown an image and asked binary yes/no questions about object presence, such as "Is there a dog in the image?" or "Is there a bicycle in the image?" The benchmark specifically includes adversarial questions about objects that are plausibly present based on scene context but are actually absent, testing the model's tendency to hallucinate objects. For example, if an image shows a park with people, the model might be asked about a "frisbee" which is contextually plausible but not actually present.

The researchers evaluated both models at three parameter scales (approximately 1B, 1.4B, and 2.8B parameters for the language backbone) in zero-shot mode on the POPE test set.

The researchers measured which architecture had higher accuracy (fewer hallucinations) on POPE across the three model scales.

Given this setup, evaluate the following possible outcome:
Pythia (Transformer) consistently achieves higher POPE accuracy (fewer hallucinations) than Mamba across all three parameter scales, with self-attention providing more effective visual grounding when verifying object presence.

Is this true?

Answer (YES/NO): NO